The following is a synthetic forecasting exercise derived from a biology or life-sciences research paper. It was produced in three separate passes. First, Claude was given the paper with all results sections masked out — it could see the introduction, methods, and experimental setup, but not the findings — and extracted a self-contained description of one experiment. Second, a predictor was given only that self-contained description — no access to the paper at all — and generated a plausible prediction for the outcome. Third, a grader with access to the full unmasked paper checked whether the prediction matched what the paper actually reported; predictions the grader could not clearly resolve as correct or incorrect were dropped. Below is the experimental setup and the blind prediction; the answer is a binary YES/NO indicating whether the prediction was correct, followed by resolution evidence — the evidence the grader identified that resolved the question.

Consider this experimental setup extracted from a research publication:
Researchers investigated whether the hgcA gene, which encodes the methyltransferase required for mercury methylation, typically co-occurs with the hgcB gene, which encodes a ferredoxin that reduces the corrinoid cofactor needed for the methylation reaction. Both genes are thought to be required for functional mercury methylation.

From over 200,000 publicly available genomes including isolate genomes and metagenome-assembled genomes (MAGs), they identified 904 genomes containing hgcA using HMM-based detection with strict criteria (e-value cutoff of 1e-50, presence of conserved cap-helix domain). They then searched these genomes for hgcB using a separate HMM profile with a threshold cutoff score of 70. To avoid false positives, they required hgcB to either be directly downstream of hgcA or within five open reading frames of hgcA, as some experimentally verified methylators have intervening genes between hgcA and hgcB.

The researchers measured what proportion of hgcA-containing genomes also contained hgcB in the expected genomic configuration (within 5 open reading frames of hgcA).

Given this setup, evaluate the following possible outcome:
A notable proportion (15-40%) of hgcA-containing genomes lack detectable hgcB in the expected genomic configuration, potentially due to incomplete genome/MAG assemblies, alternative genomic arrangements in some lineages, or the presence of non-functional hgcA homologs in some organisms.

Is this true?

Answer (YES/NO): NO